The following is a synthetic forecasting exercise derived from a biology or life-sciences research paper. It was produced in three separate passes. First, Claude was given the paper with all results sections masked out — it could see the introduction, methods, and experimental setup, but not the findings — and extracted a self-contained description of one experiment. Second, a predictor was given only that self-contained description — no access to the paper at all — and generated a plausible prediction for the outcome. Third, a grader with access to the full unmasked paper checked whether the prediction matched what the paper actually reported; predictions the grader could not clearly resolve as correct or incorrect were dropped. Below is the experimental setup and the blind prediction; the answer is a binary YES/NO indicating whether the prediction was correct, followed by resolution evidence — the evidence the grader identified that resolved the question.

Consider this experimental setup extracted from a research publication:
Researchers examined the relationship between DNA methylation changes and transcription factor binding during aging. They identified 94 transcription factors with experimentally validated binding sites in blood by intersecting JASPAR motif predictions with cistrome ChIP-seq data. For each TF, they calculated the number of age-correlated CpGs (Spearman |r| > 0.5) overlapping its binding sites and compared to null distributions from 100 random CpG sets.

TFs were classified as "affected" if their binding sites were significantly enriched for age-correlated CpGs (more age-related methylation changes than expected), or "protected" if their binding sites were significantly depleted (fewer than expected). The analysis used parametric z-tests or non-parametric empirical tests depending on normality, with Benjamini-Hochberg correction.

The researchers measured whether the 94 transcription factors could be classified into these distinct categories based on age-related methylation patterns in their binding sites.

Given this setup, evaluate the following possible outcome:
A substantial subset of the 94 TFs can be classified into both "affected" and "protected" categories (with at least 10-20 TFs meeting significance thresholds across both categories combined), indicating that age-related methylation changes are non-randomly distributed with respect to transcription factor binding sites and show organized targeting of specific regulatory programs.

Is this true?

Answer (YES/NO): YES